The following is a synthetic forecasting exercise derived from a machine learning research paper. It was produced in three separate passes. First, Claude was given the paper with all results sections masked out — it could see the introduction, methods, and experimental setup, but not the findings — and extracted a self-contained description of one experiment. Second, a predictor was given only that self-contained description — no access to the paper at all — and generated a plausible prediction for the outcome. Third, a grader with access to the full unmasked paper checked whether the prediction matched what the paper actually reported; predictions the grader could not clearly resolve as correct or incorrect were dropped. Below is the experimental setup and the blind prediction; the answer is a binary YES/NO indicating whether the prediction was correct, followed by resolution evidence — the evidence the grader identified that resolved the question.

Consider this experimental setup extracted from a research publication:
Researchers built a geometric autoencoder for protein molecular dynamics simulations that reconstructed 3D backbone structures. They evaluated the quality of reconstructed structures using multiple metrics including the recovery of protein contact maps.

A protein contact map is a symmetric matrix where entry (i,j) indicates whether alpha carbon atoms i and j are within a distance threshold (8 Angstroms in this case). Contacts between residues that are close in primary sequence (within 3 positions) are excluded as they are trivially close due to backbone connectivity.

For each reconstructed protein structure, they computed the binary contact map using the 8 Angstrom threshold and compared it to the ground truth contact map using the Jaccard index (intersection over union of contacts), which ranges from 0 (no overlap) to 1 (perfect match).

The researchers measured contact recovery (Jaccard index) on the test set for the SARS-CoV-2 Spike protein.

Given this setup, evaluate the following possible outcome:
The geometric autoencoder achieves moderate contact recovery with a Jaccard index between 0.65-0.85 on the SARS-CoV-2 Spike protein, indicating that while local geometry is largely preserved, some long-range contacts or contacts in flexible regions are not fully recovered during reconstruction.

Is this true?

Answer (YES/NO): YES